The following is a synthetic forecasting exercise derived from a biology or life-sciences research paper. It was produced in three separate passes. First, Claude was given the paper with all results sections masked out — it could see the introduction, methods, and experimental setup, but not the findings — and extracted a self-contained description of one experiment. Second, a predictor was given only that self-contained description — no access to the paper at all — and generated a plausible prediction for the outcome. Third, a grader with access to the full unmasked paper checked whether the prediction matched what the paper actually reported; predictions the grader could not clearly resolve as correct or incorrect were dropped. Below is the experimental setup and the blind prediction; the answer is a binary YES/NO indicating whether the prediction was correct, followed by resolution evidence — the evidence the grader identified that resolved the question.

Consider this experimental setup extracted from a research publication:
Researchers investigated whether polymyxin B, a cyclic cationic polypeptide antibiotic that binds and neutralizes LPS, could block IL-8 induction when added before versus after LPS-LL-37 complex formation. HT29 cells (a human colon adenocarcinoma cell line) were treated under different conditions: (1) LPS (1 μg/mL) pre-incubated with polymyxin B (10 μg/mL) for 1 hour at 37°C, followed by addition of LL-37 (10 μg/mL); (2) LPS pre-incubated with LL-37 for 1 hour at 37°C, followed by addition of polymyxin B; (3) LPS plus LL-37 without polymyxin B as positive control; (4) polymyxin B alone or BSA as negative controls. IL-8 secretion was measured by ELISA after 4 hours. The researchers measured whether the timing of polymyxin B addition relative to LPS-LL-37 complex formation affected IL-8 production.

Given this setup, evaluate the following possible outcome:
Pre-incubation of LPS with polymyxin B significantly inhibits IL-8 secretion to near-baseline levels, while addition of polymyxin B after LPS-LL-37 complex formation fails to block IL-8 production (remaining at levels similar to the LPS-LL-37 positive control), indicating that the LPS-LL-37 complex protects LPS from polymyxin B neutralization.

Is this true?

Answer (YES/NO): YES